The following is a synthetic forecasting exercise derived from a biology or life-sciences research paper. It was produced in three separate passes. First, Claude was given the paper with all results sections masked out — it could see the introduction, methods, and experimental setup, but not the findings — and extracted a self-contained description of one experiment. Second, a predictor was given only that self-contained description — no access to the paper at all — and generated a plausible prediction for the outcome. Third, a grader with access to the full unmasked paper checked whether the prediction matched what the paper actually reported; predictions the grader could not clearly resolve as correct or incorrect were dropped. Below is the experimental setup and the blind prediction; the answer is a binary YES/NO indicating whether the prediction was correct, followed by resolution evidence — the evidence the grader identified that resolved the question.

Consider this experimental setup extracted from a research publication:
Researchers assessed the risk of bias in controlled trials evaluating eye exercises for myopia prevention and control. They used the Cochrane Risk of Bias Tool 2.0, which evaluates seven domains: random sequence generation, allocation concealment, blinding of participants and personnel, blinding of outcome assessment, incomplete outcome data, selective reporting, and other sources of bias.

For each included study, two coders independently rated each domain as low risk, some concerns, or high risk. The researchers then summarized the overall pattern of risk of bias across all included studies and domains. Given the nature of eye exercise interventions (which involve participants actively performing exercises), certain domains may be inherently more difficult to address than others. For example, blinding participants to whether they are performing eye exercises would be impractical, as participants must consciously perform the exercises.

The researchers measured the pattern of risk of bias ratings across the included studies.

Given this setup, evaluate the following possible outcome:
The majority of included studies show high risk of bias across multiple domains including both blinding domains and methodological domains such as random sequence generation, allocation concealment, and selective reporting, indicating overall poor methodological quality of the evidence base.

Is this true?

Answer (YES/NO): NO